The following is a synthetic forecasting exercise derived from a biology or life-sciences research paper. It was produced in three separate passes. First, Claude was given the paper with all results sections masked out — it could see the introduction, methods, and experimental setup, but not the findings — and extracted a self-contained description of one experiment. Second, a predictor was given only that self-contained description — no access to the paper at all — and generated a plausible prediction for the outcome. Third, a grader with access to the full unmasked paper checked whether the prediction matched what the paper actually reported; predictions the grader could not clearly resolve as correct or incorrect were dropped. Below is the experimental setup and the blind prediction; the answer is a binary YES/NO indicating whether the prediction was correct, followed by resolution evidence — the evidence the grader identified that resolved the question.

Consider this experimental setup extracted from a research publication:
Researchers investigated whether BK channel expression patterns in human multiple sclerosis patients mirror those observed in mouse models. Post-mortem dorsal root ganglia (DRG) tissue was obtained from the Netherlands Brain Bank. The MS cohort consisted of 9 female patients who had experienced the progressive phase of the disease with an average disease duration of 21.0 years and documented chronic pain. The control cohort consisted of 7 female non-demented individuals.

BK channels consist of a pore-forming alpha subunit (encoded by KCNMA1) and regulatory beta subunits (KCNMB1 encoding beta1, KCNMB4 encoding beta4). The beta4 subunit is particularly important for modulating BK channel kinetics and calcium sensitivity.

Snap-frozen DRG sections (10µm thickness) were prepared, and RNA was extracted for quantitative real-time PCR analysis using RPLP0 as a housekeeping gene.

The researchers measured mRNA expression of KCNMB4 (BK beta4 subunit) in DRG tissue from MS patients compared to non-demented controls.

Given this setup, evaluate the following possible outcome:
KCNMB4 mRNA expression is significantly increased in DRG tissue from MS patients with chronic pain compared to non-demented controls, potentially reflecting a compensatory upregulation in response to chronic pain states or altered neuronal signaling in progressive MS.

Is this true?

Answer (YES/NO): NO